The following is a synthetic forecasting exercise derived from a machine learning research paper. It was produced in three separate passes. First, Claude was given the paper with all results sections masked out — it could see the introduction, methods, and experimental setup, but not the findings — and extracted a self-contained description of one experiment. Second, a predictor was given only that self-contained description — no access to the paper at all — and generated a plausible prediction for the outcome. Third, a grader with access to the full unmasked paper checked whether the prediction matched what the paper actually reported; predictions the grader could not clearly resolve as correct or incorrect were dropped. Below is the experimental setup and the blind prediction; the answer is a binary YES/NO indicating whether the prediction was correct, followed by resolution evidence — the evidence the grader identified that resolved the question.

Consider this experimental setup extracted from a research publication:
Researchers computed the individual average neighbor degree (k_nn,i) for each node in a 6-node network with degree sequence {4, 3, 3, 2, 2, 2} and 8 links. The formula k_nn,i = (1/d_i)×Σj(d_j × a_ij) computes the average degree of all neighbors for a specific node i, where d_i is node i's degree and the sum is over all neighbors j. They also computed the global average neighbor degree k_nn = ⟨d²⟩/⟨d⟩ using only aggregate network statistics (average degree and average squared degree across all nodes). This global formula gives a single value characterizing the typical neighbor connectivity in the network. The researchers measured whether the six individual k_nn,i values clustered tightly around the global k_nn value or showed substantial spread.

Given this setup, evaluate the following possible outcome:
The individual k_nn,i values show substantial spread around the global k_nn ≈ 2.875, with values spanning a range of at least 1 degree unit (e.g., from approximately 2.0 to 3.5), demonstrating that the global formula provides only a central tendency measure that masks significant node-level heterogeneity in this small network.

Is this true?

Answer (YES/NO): YES